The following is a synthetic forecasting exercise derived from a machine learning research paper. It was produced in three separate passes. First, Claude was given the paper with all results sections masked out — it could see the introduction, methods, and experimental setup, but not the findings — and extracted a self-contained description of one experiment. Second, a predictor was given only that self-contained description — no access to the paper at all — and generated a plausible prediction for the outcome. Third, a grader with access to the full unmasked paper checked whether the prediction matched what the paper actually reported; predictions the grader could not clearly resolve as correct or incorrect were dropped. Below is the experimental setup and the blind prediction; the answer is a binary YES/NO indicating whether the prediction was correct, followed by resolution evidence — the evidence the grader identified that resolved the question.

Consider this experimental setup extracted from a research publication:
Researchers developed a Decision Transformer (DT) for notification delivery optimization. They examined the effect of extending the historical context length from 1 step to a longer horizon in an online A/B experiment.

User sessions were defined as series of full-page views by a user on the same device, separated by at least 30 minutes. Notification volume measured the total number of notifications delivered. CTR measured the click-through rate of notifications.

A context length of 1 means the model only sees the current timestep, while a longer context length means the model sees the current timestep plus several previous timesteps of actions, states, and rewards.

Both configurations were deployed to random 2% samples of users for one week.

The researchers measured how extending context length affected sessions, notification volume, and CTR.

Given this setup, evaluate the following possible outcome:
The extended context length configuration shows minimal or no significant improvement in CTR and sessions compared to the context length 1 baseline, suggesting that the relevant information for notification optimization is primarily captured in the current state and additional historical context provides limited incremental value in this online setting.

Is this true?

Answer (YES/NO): NO